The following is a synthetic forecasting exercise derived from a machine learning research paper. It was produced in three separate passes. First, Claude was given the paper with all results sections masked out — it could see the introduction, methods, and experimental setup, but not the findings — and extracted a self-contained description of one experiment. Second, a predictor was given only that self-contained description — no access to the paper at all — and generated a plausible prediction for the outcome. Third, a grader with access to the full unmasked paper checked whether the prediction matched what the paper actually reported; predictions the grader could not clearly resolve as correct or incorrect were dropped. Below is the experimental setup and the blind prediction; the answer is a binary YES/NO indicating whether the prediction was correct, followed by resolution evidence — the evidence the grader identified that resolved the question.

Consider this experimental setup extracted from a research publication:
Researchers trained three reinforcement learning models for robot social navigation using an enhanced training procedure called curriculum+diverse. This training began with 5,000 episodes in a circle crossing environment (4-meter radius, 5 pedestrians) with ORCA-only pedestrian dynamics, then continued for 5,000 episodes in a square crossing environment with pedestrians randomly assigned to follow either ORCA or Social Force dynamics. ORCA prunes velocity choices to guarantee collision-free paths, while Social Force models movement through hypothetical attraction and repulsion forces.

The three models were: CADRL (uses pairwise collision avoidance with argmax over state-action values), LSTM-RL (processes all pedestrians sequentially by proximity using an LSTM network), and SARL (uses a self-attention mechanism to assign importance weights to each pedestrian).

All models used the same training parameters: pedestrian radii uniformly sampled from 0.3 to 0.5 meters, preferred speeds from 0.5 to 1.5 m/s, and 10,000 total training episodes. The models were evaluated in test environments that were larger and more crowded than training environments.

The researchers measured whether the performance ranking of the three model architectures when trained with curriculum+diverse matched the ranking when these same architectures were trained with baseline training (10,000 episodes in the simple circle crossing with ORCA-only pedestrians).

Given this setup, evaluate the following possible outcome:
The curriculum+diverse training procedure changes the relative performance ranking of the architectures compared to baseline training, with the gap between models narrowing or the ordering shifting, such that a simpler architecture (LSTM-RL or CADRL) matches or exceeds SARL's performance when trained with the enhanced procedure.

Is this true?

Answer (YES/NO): NO